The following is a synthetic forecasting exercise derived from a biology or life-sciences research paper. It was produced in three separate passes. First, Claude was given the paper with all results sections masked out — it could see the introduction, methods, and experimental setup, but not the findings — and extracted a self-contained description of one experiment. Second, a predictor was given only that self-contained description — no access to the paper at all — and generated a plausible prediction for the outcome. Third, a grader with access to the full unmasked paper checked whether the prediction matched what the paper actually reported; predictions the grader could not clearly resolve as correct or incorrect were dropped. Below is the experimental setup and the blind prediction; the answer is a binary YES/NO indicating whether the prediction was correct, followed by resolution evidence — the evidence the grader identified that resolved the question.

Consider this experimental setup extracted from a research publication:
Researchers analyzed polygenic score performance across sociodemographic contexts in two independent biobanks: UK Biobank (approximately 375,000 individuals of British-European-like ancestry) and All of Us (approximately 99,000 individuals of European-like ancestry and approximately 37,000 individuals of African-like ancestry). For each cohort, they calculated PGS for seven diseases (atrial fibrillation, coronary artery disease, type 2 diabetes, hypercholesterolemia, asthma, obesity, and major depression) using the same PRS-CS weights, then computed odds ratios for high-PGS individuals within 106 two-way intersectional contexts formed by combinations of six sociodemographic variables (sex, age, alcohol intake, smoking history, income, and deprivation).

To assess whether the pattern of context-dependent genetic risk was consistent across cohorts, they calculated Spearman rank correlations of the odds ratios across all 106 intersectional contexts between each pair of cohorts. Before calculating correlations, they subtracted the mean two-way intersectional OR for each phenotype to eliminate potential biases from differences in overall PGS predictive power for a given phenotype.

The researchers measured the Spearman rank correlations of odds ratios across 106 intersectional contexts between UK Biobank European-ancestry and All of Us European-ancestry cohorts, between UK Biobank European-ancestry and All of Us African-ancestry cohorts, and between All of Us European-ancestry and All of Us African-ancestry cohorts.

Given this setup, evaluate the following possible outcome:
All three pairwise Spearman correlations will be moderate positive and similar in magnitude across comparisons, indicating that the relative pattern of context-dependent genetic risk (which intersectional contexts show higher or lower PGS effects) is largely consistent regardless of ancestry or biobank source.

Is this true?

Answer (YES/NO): NO